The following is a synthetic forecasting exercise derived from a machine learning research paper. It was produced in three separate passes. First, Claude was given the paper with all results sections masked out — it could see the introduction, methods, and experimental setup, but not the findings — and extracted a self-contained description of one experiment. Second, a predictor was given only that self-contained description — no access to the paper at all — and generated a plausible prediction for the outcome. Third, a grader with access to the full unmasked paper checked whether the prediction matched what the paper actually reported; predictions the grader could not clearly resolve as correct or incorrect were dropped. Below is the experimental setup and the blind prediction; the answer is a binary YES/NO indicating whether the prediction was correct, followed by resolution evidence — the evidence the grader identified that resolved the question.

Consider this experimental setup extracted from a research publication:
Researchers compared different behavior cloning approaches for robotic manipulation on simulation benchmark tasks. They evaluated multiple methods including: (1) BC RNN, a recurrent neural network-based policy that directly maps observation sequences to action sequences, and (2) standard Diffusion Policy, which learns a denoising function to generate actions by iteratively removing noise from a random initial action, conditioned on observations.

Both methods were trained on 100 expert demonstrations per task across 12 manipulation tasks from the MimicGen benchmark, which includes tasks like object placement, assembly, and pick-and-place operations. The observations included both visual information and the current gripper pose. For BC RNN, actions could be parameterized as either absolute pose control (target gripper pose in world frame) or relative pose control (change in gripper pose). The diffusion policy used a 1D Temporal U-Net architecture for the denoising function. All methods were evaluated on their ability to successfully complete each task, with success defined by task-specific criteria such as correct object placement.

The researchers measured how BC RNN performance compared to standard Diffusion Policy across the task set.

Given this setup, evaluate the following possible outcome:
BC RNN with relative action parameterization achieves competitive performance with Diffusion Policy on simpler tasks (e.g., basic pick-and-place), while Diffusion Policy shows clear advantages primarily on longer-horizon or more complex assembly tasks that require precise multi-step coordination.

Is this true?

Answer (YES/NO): NO